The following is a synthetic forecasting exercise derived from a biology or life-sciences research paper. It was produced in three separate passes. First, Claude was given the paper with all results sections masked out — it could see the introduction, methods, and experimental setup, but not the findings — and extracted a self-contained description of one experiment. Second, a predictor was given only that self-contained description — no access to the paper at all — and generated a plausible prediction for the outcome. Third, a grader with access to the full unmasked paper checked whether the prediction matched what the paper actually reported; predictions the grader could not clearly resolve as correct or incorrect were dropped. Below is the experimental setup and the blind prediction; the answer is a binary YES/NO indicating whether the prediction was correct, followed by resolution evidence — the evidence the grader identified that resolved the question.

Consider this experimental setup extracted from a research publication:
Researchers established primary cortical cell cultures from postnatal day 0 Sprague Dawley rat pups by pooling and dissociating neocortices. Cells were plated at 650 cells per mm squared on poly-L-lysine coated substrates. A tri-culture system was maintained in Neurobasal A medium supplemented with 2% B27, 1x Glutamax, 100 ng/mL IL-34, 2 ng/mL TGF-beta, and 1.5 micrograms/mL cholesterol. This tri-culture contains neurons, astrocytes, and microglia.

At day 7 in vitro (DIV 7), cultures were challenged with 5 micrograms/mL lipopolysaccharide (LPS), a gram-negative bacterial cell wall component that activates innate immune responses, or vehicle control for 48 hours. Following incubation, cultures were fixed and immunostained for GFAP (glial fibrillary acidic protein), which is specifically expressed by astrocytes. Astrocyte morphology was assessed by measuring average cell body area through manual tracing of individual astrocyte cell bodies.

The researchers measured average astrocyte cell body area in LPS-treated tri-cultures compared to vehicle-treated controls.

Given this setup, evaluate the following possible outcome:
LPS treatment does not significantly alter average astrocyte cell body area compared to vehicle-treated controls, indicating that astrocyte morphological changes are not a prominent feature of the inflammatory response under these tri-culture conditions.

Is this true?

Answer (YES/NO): NO